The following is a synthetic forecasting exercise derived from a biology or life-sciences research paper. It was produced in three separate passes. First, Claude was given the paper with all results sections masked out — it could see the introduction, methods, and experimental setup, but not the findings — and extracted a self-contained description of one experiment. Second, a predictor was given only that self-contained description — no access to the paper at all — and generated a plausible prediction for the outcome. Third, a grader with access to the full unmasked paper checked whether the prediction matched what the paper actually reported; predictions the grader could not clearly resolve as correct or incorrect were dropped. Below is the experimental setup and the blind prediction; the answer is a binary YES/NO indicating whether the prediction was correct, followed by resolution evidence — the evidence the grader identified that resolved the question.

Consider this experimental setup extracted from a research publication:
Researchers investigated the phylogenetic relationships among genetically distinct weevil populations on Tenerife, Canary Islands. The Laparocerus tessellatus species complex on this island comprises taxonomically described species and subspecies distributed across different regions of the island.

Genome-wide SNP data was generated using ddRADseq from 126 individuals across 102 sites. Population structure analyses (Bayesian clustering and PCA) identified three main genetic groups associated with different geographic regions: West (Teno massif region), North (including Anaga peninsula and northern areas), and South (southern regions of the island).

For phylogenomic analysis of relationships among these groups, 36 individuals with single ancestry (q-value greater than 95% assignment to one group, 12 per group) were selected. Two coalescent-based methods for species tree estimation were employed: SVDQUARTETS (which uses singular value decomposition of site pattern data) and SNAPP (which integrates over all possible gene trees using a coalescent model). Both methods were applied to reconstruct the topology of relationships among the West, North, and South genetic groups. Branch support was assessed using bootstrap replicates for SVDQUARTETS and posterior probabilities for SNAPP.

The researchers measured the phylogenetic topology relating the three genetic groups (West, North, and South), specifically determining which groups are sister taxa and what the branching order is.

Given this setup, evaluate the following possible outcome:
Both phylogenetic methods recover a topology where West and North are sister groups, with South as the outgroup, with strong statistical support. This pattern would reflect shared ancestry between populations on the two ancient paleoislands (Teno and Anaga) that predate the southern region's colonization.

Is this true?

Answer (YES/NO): NO